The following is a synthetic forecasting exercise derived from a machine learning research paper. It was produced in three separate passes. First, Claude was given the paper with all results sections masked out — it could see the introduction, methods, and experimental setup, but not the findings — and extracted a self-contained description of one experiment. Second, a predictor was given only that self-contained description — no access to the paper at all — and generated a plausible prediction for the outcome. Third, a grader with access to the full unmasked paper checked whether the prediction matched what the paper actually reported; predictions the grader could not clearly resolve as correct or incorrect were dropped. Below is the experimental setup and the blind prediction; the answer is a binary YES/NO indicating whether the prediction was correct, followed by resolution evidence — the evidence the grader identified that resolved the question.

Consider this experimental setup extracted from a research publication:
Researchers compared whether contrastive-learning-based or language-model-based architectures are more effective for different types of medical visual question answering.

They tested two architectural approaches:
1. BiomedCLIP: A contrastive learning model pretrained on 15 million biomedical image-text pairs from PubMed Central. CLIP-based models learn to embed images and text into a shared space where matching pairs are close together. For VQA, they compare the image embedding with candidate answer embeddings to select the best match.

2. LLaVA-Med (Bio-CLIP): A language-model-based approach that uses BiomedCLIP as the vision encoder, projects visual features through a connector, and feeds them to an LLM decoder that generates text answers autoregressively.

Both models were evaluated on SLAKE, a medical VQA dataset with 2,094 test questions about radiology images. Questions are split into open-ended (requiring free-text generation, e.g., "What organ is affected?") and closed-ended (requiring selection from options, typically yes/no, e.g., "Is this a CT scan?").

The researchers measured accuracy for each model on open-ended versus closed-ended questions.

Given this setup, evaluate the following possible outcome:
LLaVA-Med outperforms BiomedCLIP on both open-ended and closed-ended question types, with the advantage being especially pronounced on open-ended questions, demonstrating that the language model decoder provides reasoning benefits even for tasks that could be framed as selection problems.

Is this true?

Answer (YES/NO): NO